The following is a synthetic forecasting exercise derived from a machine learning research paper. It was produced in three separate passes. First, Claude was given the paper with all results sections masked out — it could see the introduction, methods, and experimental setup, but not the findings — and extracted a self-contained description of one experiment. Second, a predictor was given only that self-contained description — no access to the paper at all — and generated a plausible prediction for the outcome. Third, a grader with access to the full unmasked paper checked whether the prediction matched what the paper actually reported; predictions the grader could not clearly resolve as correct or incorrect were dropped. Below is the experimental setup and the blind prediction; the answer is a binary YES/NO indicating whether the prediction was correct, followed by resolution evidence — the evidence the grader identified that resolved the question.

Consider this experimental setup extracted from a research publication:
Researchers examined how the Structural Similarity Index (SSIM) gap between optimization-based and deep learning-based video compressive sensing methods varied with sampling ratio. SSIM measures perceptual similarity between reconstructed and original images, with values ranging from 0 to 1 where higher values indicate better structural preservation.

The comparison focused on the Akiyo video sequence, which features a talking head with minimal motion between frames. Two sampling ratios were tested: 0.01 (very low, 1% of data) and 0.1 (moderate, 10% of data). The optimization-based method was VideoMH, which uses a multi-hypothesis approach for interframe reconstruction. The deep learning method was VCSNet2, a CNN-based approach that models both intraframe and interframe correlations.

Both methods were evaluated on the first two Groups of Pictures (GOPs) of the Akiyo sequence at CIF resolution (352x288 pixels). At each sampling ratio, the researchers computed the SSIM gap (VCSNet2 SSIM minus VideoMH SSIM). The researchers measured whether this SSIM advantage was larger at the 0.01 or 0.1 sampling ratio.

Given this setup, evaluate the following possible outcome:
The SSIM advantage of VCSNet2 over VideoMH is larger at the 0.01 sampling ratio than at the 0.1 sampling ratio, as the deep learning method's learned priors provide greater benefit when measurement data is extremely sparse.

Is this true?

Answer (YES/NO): YES